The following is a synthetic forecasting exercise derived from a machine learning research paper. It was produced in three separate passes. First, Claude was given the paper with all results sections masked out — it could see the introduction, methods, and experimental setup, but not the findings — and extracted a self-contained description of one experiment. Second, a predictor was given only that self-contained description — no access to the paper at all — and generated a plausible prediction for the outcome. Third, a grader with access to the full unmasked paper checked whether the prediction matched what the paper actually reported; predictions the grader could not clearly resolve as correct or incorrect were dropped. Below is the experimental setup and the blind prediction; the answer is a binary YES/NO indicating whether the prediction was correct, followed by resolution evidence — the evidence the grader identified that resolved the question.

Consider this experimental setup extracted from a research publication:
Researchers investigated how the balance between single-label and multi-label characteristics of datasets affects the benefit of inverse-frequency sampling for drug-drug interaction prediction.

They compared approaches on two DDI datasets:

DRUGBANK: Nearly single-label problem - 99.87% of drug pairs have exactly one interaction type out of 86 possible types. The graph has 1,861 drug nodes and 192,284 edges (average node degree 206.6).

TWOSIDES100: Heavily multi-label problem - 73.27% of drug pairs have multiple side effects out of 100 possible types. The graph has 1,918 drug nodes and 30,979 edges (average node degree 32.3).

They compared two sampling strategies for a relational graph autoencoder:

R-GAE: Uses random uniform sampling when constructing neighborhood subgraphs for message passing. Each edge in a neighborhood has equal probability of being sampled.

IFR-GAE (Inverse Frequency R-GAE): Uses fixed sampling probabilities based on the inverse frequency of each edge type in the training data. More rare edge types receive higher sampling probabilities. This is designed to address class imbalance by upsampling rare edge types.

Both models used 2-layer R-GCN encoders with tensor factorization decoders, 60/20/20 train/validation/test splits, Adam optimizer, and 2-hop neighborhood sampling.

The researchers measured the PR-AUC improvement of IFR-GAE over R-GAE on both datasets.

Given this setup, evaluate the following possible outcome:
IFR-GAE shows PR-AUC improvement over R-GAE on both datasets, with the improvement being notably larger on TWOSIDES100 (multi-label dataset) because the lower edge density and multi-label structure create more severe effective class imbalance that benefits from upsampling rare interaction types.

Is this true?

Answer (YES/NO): YES